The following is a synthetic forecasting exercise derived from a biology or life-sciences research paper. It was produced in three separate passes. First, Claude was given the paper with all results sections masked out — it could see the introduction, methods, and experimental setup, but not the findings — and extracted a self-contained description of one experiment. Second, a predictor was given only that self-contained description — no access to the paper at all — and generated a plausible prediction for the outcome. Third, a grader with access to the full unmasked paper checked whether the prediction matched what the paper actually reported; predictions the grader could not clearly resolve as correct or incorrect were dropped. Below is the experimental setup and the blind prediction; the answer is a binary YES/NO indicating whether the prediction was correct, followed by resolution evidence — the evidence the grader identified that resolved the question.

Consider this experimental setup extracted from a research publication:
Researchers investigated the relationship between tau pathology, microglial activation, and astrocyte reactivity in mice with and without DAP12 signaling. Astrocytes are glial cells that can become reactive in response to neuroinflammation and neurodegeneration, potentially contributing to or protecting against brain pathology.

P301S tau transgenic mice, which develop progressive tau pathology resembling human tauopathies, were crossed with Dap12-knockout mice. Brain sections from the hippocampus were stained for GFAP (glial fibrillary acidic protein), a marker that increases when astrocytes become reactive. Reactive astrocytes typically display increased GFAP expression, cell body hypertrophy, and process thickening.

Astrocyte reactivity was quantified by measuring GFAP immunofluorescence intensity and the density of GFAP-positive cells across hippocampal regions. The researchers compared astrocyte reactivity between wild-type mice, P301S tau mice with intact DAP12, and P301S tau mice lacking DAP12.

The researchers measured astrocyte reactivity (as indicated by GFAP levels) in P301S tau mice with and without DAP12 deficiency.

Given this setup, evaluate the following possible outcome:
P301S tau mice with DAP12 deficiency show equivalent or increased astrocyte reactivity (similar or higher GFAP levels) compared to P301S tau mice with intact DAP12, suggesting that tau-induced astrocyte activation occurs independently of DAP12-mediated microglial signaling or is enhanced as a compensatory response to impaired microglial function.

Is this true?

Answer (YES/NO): NO